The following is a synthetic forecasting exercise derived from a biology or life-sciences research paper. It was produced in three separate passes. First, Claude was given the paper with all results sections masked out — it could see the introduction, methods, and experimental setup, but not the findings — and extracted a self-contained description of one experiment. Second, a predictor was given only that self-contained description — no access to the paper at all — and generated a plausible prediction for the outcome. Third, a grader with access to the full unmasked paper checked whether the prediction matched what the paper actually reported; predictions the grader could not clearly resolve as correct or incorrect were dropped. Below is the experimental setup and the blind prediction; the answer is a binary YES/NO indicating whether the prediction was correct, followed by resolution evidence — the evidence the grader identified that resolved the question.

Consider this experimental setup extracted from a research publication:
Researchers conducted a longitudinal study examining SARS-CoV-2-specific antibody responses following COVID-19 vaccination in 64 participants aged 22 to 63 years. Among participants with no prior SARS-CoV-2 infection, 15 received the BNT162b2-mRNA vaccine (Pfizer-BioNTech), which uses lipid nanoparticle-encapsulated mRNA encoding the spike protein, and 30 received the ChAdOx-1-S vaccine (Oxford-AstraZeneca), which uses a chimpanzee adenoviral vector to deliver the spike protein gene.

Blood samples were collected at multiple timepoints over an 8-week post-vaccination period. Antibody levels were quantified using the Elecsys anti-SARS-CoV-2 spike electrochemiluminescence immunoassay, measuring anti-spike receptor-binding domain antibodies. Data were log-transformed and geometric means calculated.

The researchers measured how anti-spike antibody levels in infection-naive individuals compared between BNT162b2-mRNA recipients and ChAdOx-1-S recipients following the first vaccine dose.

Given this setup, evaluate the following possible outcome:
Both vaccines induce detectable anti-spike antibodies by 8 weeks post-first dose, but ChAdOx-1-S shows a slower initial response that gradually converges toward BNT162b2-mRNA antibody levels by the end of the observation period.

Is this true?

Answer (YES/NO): NO